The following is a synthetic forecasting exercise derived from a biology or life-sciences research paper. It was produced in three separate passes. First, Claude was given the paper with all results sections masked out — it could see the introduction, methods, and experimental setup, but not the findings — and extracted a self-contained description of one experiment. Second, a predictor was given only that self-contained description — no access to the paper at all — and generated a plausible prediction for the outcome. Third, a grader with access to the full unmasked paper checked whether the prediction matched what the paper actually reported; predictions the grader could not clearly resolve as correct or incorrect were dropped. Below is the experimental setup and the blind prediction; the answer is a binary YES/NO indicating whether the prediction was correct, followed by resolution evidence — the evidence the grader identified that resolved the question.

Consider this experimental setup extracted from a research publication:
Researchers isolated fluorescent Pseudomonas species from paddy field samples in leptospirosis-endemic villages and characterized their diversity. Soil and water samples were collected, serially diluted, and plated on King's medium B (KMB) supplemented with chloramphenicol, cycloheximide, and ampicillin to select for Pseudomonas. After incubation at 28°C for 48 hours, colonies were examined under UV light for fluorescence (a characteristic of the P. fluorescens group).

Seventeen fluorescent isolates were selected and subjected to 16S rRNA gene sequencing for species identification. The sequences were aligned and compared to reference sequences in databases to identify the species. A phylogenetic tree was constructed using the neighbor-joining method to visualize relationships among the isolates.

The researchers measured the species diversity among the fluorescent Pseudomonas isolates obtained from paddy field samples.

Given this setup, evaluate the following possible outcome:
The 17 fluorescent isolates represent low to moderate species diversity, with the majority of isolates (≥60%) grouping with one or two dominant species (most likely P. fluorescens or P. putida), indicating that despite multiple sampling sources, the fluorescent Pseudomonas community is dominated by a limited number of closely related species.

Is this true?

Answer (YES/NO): YES